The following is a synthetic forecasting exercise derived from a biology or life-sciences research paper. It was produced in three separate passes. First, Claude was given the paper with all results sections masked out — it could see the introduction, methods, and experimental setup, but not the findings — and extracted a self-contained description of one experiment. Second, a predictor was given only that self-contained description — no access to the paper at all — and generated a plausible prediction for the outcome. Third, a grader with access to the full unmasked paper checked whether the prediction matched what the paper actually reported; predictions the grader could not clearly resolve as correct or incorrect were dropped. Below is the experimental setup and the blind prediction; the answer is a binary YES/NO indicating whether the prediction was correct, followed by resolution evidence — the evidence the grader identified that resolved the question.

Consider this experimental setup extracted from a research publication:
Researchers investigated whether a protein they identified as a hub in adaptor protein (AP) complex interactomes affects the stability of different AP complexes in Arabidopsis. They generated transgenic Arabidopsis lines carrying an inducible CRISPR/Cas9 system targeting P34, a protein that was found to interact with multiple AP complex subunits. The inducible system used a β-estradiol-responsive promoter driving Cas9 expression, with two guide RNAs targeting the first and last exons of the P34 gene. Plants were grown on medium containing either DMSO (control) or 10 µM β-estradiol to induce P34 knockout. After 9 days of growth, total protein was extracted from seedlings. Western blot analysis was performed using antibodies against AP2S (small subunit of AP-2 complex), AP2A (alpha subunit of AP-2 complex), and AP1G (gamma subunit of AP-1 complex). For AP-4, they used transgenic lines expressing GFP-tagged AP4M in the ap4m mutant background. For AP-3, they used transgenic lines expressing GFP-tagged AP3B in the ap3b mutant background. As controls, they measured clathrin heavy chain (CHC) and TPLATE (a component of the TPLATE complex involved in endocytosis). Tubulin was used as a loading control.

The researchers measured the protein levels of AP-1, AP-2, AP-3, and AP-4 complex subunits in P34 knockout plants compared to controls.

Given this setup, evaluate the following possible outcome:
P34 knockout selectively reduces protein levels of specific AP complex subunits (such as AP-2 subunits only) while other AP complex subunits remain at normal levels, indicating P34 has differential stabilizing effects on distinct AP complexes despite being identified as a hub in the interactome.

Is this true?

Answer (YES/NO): NO